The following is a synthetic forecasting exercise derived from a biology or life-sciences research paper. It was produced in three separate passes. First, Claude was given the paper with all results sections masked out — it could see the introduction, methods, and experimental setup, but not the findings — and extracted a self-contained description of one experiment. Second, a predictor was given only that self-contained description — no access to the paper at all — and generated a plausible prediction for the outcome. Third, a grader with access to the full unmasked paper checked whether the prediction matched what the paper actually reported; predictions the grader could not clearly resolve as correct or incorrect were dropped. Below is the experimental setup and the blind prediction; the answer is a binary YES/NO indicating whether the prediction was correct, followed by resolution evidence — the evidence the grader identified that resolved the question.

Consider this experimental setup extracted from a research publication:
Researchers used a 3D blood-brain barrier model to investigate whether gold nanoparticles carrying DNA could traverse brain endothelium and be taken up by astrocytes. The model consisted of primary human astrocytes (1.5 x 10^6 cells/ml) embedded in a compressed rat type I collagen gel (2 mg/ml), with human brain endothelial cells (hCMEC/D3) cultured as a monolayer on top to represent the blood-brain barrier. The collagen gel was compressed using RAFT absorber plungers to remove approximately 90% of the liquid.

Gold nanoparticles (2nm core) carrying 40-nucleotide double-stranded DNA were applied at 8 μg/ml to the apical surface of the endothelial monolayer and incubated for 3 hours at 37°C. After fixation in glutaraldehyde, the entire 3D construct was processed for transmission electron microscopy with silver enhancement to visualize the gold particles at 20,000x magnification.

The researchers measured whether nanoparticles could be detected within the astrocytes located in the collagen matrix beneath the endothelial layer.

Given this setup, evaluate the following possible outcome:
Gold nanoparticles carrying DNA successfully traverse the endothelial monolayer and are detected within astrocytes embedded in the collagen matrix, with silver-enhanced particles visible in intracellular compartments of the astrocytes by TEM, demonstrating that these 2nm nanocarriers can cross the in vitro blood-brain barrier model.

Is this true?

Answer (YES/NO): YES